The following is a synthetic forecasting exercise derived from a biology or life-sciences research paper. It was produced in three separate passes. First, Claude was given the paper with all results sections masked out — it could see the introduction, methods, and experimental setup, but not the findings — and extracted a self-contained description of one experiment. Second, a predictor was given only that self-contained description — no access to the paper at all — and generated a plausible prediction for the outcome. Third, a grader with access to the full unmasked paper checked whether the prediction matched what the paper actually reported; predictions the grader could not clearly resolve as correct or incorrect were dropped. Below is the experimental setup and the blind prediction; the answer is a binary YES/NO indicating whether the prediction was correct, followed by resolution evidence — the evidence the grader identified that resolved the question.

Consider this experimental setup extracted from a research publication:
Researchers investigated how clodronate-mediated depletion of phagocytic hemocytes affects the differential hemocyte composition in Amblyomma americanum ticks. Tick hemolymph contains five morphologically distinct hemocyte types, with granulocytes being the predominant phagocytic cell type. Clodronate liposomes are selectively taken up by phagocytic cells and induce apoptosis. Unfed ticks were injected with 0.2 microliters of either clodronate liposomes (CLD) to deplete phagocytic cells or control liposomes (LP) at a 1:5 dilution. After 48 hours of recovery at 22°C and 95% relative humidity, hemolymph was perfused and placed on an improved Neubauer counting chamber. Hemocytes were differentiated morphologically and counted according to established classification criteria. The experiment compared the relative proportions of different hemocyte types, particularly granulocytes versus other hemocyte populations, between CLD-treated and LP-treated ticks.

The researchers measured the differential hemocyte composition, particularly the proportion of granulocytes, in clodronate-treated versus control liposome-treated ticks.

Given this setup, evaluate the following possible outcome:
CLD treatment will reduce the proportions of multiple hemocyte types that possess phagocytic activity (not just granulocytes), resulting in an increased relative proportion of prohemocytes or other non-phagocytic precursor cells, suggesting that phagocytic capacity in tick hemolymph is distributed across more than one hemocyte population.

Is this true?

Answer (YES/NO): NO